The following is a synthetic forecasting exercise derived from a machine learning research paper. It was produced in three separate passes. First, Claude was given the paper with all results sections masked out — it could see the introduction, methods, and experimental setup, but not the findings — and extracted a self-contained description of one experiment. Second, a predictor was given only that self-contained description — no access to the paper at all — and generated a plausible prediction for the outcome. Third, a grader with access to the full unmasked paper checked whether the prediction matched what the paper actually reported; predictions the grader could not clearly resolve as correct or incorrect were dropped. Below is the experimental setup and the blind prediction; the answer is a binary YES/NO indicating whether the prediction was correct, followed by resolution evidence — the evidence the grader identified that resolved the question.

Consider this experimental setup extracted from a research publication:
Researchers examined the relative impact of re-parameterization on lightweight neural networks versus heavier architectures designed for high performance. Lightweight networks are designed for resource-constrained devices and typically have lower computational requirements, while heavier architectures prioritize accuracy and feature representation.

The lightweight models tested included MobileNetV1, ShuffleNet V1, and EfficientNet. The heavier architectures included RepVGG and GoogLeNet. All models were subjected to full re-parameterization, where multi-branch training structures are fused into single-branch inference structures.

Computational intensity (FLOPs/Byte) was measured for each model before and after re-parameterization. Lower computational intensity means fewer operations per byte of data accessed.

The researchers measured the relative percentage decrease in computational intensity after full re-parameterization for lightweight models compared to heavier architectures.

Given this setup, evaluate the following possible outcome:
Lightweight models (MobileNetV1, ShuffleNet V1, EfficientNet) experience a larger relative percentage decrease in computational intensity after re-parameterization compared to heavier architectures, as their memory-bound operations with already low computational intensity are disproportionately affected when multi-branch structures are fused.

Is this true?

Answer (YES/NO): NO